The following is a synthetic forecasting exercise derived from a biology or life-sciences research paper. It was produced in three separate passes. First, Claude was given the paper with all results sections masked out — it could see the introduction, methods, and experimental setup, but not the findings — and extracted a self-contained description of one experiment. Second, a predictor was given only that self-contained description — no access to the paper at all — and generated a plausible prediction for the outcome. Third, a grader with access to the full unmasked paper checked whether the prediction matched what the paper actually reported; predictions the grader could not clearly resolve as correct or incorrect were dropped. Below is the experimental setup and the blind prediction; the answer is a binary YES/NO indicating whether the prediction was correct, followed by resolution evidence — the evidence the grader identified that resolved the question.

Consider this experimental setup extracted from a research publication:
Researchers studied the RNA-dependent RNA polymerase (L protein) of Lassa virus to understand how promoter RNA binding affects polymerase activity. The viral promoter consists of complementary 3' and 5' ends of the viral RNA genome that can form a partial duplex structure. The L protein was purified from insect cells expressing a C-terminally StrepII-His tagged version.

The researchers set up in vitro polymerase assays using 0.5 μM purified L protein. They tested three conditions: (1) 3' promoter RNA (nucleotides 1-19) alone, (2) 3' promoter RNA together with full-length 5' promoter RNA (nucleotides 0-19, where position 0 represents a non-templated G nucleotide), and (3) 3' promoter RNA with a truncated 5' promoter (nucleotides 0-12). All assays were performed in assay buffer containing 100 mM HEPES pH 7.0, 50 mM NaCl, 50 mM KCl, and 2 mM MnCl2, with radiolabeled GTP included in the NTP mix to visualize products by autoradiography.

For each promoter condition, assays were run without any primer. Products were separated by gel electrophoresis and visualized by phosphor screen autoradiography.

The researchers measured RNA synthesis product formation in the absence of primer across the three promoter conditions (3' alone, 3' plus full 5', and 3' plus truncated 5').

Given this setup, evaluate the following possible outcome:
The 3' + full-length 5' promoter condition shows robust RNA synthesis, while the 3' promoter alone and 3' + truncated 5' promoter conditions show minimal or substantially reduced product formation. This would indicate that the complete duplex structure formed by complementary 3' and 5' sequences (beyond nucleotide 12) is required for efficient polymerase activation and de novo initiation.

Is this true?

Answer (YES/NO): YES